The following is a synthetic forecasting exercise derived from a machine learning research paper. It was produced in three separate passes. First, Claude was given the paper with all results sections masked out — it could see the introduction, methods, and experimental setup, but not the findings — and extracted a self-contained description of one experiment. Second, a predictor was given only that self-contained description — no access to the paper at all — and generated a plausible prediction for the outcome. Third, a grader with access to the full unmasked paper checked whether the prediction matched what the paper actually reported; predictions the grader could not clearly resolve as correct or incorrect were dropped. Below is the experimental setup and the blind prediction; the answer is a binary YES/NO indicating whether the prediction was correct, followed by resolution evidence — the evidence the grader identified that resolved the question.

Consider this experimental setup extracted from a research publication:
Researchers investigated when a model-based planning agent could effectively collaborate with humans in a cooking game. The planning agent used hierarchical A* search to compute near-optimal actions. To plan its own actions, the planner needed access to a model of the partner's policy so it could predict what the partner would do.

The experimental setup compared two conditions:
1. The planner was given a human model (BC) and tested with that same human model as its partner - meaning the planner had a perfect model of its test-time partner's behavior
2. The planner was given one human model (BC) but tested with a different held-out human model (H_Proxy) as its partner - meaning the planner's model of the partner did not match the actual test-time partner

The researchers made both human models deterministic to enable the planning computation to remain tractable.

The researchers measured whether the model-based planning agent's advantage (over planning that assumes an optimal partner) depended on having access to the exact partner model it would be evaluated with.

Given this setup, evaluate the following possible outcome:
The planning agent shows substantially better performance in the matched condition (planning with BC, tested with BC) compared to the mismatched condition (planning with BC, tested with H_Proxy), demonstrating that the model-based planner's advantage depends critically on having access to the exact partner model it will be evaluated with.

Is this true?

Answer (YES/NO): YES